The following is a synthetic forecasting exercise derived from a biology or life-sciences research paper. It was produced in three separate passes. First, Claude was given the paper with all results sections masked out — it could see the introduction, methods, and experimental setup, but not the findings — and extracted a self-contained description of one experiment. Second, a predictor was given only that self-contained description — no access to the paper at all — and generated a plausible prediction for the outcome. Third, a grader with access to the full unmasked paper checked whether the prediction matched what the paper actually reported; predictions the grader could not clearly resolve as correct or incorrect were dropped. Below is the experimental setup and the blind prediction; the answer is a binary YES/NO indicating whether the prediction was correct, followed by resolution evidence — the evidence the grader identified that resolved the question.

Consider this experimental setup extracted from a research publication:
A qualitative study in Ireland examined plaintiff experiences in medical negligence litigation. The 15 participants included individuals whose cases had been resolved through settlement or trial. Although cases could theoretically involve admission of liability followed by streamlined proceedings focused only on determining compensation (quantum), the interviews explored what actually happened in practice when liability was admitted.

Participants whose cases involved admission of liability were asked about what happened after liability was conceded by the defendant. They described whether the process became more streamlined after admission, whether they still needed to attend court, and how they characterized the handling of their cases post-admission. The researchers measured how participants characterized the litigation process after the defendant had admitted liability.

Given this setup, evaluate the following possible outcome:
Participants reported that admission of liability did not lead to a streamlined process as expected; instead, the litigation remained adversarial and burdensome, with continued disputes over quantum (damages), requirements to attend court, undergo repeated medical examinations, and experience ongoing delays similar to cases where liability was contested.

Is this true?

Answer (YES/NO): YES